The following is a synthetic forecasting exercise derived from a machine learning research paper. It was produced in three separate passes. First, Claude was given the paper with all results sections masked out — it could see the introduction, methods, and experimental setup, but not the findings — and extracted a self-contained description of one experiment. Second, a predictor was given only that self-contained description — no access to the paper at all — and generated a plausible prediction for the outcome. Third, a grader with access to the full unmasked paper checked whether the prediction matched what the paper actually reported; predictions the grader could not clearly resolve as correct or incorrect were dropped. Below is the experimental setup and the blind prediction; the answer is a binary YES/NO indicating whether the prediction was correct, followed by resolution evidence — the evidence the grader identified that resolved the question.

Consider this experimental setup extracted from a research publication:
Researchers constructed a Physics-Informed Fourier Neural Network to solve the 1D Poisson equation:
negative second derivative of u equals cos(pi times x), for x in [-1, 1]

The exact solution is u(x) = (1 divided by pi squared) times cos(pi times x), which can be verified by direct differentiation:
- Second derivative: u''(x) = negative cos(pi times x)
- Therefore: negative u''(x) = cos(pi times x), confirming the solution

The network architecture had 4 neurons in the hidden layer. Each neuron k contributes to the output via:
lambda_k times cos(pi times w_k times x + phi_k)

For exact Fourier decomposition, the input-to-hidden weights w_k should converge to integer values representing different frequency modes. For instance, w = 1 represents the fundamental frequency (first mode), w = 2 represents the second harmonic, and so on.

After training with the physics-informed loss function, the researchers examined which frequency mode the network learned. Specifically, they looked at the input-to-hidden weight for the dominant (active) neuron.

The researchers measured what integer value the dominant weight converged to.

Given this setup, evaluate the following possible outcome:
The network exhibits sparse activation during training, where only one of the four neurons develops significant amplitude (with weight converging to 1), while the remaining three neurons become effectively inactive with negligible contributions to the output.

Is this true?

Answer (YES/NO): YES